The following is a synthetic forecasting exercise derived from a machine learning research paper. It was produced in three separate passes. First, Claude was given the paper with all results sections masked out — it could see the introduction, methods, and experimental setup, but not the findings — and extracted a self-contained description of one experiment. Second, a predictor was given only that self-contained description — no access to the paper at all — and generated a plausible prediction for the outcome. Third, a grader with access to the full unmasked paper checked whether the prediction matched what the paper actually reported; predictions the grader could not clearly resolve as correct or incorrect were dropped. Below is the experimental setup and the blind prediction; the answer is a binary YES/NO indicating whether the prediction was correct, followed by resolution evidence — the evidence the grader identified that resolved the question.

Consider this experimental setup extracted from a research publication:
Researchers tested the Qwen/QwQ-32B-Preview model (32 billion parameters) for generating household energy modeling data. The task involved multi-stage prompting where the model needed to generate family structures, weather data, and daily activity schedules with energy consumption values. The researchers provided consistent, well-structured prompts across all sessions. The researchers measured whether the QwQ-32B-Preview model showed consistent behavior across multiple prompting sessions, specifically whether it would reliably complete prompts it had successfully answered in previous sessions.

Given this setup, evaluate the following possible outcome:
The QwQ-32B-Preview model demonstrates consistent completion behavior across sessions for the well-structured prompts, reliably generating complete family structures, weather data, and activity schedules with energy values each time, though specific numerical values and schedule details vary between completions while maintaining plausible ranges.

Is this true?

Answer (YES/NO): NO